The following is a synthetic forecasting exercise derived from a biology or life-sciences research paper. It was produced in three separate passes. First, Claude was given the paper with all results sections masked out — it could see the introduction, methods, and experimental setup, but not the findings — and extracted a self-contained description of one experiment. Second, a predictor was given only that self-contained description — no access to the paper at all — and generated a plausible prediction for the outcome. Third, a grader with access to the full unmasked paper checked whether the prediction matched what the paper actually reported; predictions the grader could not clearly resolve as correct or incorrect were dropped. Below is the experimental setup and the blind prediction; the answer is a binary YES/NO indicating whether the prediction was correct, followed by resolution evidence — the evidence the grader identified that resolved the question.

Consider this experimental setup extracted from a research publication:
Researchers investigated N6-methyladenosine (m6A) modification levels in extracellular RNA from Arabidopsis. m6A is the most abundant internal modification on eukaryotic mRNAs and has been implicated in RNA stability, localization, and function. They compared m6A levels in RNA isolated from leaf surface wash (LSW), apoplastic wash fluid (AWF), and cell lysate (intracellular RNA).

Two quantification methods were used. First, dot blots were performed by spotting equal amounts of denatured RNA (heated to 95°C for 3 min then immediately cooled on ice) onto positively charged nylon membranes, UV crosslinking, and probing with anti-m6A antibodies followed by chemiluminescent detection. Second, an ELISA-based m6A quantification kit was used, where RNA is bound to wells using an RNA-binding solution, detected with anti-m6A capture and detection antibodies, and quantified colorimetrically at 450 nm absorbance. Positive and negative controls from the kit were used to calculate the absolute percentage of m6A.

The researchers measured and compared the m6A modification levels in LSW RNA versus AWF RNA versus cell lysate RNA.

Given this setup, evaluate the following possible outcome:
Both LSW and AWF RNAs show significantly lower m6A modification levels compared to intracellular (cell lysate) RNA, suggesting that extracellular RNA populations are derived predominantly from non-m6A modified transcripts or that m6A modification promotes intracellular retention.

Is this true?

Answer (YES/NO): YES